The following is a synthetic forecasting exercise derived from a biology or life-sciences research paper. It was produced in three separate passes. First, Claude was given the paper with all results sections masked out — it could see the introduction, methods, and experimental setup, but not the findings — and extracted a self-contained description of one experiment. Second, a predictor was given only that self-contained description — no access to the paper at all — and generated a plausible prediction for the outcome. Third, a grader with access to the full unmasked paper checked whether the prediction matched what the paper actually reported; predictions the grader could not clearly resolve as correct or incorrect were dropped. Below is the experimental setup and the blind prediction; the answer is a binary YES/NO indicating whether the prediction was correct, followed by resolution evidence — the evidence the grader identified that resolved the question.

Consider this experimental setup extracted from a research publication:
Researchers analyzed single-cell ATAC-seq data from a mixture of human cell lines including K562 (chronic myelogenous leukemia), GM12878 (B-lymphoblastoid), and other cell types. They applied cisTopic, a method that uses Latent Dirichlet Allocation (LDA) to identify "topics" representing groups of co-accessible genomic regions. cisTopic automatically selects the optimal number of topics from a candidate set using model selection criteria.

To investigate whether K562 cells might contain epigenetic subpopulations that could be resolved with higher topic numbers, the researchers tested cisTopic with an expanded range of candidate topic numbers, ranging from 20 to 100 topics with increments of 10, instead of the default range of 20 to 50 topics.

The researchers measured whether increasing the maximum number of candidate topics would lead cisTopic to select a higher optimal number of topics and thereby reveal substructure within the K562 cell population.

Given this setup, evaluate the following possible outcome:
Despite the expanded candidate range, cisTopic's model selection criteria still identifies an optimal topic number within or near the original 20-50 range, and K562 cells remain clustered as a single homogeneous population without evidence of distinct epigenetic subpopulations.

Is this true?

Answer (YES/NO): NO